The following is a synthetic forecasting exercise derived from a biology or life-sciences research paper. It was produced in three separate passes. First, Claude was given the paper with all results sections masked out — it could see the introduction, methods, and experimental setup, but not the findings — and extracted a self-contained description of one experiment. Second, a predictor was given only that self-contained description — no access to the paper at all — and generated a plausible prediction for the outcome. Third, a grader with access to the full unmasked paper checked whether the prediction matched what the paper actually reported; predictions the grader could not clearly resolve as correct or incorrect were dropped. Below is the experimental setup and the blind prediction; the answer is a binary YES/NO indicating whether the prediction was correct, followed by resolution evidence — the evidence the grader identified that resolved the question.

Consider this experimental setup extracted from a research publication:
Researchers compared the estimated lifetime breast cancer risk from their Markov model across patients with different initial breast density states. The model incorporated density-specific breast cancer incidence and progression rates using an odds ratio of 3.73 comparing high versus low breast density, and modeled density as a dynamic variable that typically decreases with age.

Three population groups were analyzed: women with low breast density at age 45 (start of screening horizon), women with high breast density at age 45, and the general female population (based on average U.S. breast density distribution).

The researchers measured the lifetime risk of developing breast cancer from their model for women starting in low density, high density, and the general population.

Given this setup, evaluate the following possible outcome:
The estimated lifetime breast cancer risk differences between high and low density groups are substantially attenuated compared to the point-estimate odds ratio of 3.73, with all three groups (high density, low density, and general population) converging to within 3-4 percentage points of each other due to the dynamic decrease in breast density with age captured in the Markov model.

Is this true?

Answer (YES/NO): NO